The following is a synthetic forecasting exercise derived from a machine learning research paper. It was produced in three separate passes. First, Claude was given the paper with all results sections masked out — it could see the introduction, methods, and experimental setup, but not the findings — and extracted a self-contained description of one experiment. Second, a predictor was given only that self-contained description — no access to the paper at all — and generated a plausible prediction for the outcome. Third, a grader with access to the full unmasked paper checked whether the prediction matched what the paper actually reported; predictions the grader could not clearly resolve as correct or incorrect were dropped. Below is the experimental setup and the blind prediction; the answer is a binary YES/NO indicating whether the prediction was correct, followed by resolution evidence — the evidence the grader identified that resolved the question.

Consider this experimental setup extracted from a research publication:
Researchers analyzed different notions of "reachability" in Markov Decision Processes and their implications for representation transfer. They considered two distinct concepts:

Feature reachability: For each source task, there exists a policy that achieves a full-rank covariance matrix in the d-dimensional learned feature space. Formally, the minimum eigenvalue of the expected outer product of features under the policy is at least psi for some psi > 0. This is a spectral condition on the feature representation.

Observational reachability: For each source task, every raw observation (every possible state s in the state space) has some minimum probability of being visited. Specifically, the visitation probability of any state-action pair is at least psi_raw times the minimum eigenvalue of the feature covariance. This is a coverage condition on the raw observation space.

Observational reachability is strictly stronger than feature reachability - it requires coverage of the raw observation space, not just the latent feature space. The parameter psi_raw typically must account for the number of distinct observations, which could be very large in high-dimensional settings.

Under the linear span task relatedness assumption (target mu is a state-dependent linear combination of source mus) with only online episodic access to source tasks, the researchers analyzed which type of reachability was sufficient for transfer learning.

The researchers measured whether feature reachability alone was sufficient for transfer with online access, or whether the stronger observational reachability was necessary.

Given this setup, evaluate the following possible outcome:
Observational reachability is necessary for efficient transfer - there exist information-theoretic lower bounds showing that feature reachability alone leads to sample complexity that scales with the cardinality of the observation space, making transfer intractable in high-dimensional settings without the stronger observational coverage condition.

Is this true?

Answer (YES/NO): NO